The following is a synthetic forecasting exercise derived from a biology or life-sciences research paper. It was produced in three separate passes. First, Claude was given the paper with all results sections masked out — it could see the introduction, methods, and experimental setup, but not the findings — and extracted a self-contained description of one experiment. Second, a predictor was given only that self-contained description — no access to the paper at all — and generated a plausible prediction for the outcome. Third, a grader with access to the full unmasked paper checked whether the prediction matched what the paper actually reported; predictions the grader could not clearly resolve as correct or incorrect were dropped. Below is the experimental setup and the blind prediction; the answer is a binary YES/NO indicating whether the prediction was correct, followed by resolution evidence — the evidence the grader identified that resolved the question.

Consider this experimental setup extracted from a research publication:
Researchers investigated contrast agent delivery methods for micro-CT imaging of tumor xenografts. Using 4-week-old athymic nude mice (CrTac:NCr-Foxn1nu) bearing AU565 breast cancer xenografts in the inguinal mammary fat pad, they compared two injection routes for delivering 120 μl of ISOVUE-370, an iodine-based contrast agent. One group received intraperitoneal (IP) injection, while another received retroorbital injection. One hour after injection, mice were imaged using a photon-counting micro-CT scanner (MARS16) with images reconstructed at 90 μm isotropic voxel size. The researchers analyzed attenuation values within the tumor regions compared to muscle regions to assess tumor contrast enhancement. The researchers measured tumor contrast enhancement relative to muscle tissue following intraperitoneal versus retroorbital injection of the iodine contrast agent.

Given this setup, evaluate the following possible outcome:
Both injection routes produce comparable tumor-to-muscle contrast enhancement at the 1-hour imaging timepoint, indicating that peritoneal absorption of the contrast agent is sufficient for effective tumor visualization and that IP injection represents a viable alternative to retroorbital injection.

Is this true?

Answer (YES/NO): NO